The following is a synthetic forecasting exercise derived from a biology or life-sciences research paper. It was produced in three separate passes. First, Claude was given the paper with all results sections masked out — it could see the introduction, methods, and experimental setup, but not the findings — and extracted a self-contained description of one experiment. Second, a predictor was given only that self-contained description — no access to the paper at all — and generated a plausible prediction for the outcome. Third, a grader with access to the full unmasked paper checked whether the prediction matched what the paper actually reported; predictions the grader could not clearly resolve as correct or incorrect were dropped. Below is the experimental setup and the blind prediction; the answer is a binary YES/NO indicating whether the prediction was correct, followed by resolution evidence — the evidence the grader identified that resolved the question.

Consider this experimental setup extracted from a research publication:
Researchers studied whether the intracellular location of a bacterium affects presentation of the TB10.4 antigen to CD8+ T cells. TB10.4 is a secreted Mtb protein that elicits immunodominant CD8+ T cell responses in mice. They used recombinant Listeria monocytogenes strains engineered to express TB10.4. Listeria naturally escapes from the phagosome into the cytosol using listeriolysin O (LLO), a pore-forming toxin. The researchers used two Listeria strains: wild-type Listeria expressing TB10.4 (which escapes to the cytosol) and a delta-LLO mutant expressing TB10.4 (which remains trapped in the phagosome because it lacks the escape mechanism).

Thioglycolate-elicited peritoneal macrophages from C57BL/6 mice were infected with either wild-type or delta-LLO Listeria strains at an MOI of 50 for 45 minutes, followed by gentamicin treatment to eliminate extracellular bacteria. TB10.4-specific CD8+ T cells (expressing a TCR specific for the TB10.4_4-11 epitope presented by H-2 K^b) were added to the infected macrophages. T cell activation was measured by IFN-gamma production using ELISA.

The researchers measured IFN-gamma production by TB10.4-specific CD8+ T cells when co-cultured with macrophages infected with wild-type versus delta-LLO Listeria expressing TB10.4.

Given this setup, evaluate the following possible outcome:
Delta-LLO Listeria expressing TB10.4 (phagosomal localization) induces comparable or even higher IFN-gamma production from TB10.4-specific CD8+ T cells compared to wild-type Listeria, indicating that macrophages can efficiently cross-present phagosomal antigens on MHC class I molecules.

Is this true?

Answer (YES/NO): NO